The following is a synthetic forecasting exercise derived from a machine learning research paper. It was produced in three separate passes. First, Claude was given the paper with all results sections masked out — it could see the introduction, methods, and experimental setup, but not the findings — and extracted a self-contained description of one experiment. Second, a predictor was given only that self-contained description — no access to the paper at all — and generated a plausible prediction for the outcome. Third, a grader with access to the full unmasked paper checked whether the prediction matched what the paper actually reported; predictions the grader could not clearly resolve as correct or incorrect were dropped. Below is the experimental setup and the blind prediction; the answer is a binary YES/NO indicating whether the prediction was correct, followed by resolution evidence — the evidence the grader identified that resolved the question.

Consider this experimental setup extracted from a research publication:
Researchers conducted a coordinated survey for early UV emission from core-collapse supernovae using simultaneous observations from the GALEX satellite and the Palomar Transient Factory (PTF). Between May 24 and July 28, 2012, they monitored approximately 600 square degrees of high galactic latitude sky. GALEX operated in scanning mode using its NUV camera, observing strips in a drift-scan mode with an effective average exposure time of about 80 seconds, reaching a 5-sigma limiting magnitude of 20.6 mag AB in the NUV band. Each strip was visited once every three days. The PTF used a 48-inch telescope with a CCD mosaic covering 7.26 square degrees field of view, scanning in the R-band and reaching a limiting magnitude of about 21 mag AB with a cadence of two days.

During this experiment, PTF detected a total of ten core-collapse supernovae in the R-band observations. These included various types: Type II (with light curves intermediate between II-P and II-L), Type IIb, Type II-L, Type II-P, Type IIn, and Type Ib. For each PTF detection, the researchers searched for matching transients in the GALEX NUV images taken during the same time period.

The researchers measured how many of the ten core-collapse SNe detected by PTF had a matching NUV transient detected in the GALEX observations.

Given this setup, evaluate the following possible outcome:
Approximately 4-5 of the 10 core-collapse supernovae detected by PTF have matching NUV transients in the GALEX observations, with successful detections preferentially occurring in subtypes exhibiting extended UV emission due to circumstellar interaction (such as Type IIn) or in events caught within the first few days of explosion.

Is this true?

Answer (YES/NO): NO